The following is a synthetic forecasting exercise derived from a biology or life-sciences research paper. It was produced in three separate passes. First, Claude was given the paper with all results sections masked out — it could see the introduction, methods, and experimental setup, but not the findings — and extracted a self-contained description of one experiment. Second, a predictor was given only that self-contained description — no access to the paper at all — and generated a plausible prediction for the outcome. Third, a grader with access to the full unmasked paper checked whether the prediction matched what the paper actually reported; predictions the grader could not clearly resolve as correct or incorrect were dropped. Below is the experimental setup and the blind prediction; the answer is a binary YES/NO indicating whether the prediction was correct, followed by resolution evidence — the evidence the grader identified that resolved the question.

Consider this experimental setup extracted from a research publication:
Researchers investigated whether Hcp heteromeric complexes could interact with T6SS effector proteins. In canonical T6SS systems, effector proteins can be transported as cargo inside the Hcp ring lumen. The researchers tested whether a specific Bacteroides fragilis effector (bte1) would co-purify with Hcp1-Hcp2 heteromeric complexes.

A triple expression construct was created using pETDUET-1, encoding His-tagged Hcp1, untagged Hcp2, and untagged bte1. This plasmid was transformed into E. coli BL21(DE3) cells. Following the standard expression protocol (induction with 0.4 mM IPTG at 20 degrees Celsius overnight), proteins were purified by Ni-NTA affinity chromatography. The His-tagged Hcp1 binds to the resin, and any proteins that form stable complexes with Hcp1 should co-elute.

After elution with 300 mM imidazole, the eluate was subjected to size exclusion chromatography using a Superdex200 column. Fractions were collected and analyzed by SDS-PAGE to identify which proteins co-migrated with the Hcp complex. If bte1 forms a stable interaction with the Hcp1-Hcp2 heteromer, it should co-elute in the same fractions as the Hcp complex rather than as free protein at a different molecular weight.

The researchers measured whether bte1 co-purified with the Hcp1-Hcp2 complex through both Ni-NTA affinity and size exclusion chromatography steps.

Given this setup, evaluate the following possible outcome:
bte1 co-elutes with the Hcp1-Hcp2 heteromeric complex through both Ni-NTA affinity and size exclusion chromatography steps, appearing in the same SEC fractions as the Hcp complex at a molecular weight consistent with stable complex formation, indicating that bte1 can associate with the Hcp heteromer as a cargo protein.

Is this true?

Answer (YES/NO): YES